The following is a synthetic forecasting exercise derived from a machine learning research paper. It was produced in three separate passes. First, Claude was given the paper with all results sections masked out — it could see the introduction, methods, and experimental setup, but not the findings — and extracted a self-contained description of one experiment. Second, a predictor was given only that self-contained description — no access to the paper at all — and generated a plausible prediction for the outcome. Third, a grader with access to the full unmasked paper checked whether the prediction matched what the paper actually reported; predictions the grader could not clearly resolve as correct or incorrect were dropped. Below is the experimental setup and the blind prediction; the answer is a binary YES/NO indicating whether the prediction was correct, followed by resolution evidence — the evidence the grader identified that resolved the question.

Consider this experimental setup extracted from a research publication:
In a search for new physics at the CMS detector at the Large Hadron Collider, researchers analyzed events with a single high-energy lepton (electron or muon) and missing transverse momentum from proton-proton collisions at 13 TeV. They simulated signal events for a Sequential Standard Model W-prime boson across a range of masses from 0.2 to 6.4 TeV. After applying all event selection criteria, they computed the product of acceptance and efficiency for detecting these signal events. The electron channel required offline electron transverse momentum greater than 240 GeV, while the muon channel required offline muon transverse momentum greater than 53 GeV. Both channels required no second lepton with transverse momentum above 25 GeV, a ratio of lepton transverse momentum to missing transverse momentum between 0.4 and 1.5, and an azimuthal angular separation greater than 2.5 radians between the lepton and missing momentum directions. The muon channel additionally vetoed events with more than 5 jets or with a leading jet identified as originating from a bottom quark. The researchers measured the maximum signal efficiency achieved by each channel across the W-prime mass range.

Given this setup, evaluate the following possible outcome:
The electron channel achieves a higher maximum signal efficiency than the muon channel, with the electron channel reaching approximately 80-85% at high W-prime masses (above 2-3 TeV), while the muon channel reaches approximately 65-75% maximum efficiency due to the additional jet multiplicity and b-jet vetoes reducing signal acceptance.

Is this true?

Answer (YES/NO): NO